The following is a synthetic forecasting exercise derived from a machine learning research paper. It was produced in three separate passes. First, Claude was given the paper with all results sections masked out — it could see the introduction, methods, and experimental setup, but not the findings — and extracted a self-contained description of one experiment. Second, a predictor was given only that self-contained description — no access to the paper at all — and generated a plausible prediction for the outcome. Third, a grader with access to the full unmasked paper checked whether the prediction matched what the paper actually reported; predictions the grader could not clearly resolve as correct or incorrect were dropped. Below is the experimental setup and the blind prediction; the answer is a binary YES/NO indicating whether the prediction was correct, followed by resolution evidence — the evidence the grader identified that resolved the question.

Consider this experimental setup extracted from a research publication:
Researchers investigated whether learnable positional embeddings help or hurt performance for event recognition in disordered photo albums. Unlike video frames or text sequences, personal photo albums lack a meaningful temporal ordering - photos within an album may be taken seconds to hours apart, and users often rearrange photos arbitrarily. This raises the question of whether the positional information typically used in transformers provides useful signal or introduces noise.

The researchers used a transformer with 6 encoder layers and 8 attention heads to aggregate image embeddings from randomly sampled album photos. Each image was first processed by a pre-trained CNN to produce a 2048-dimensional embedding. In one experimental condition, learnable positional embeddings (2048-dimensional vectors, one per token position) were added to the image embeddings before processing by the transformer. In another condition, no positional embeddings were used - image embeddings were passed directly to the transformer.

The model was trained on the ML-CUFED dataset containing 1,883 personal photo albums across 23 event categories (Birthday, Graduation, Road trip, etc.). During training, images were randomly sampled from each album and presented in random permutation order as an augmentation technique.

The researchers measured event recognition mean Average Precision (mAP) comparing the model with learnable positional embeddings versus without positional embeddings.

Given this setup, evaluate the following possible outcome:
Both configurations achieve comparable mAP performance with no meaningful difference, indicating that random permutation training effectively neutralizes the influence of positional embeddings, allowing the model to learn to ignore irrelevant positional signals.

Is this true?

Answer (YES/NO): NO